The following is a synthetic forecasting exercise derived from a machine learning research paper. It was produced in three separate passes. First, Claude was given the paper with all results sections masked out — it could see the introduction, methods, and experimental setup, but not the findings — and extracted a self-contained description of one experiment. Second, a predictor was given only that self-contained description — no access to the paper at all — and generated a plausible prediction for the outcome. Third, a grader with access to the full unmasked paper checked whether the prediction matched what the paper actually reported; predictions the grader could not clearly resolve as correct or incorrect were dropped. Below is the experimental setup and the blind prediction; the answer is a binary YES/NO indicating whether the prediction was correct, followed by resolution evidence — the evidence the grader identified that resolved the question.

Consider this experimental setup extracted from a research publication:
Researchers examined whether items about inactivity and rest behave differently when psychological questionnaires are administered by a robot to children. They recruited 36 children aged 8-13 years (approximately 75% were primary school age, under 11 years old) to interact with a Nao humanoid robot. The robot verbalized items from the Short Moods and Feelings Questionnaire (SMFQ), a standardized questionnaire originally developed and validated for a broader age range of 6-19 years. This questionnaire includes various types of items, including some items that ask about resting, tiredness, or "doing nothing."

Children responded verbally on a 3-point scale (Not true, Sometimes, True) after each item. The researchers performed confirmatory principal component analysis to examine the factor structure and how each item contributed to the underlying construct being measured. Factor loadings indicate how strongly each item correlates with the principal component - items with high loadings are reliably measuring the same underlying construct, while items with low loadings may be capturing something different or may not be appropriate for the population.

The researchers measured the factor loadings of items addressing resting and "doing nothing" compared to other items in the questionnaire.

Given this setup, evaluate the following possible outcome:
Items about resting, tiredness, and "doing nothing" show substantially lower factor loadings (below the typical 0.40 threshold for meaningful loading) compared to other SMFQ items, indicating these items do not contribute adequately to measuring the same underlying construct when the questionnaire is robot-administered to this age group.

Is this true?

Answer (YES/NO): YES